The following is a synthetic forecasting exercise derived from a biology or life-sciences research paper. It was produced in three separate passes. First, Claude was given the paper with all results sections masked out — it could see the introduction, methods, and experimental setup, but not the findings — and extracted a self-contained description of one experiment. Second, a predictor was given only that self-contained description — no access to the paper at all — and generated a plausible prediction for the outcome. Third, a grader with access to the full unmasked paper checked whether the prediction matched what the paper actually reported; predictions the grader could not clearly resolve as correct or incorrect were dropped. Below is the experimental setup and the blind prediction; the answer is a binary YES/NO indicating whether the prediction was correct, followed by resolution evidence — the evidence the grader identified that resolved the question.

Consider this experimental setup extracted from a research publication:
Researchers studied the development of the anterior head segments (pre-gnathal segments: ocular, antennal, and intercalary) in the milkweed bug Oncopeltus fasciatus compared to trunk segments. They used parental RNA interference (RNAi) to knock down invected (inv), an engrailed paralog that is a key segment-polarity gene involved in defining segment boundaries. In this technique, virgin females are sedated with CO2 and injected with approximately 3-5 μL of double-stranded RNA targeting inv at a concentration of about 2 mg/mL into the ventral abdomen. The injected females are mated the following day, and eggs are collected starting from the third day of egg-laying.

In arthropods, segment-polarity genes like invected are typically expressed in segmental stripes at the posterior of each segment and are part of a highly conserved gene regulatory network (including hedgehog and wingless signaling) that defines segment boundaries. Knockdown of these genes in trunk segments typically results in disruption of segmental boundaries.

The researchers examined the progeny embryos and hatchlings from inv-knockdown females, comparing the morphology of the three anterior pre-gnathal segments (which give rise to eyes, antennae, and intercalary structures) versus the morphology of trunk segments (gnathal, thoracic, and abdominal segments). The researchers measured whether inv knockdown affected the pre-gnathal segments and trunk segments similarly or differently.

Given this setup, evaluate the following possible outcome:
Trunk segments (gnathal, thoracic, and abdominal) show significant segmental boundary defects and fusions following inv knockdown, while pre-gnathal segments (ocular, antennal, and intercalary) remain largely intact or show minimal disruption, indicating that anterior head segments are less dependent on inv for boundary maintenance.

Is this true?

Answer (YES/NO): YES